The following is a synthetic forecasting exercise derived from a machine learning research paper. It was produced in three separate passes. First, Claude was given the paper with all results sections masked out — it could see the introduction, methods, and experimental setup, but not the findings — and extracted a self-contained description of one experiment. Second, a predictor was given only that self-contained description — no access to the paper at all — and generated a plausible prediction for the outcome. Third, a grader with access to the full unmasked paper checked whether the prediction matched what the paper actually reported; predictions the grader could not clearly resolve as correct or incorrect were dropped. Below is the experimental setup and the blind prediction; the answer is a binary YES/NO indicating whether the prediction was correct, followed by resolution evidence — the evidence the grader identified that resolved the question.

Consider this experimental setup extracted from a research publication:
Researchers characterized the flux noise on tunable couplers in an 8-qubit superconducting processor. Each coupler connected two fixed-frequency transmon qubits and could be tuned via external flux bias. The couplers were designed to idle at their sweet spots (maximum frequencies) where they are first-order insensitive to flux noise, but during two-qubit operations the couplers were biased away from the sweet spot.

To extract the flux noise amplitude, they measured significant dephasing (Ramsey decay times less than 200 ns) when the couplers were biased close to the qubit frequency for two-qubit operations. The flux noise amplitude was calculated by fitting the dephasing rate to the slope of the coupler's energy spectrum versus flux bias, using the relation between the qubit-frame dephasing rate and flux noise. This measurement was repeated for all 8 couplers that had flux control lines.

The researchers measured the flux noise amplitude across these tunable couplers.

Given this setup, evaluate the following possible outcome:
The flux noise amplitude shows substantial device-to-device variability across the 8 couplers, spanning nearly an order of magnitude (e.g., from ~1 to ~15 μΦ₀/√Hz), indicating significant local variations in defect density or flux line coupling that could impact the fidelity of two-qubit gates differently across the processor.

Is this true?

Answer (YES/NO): NO